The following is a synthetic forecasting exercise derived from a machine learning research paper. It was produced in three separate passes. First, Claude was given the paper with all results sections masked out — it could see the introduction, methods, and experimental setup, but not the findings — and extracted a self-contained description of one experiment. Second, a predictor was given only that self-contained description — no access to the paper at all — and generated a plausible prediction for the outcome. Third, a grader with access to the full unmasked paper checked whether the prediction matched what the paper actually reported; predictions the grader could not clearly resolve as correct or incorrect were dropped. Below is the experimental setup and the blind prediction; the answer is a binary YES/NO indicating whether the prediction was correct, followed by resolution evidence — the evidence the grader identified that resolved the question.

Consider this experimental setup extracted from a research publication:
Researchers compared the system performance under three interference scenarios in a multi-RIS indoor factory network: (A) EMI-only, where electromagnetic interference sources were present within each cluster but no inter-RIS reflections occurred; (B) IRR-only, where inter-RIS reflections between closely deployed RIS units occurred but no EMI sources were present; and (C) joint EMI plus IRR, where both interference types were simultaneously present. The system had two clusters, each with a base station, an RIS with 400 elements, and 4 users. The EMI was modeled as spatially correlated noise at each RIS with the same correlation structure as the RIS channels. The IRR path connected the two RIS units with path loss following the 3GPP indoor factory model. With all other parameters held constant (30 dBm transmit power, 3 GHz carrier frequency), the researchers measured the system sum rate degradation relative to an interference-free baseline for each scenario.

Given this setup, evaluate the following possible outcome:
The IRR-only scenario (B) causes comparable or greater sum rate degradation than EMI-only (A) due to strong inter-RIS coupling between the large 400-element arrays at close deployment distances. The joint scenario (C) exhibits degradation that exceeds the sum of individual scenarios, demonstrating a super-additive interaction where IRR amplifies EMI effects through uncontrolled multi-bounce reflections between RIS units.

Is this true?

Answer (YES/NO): NO